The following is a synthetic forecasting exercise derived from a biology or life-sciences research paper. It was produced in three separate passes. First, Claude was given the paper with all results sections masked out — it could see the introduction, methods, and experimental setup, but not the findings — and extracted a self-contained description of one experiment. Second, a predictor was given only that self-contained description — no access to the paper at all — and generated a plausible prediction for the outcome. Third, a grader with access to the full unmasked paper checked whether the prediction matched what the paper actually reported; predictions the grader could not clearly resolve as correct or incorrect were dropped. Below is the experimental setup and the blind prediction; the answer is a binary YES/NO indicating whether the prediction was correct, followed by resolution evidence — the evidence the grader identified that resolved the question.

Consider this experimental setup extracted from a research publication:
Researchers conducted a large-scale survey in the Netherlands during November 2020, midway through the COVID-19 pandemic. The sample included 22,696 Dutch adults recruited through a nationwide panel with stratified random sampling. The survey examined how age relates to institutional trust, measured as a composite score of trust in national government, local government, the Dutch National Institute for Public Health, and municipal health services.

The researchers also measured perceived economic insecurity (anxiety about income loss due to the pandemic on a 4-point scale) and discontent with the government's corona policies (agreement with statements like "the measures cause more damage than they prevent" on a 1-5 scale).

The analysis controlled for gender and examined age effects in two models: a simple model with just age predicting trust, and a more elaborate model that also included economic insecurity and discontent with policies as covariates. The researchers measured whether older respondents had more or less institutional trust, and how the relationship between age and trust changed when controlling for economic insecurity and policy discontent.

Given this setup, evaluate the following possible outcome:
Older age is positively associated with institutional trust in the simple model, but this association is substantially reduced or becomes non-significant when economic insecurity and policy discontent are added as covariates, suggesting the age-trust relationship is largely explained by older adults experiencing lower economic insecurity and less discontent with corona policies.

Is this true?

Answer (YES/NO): NO